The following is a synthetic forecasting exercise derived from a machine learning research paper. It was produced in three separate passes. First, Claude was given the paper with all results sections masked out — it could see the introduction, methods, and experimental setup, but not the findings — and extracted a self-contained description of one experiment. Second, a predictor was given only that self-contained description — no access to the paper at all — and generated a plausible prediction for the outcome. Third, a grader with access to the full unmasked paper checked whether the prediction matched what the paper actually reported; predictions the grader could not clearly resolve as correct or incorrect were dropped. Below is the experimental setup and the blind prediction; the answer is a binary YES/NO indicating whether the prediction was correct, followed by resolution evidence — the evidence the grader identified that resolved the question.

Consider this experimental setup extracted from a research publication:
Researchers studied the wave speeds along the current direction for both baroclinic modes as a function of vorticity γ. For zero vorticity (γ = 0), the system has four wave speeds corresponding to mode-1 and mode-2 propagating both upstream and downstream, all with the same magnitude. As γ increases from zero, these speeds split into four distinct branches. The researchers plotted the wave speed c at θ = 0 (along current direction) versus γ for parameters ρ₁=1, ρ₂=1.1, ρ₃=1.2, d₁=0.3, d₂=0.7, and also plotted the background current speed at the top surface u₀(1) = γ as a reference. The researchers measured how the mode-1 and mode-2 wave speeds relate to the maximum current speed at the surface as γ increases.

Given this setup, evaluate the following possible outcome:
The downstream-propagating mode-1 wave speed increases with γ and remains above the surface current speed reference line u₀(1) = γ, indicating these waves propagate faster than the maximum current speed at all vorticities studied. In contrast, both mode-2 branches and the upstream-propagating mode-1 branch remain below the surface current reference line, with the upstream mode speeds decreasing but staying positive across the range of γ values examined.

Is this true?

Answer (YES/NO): NO